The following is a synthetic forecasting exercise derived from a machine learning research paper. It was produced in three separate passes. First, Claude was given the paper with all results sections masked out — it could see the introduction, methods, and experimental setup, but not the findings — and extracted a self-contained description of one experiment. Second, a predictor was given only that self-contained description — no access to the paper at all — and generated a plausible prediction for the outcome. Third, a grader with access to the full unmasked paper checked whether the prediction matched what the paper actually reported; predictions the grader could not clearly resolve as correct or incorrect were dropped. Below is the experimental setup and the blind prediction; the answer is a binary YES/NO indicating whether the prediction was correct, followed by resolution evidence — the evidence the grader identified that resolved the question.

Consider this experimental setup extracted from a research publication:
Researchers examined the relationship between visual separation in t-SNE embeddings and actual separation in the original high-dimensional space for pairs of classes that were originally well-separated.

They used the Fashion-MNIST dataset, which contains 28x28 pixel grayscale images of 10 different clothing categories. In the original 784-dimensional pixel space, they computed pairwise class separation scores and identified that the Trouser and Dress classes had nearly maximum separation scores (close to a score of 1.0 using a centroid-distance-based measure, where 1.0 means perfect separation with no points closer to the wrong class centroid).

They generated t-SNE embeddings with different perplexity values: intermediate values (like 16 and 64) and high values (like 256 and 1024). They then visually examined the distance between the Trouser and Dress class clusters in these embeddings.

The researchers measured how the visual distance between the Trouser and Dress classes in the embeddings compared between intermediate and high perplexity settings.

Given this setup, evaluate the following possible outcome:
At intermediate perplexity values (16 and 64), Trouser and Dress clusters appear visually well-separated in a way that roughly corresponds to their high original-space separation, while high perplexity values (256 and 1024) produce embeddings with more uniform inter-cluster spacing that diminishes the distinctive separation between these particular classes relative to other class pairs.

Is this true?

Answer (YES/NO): NO